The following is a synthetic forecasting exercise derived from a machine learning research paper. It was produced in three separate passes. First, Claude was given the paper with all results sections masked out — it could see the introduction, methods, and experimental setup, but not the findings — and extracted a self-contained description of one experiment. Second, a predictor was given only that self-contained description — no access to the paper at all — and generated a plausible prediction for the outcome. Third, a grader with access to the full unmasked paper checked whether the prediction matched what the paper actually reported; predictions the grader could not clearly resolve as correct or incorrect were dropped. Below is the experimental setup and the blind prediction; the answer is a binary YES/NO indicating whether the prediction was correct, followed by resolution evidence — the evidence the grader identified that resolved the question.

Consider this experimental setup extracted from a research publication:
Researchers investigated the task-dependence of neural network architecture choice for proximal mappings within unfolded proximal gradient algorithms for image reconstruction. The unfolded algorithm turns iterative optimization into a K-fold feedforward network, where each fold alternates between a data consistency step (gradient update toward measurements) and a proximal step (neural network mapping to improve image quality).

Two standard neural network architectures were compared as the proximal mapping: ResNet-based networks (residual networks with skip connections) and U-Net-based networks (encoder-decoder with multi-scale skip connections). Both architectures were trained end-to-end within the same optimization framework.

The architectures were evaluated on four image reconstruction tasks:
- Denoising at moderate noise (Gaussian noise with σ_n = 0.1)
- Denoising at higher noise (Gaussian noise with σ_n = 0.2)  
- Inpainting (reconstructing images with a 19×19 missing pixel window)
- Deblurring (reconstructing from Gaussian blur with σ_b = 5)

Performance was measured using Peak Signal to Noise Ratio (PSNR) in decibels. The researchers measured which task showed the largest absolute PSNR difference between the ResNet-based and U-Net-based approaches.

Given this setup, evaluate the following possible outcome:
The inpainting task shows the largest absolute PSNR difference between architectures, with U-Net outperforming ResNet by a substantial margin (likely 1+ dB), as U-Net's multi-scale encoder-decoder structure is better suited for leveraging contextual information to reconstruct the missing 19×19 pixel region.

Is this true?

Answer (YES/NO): NO